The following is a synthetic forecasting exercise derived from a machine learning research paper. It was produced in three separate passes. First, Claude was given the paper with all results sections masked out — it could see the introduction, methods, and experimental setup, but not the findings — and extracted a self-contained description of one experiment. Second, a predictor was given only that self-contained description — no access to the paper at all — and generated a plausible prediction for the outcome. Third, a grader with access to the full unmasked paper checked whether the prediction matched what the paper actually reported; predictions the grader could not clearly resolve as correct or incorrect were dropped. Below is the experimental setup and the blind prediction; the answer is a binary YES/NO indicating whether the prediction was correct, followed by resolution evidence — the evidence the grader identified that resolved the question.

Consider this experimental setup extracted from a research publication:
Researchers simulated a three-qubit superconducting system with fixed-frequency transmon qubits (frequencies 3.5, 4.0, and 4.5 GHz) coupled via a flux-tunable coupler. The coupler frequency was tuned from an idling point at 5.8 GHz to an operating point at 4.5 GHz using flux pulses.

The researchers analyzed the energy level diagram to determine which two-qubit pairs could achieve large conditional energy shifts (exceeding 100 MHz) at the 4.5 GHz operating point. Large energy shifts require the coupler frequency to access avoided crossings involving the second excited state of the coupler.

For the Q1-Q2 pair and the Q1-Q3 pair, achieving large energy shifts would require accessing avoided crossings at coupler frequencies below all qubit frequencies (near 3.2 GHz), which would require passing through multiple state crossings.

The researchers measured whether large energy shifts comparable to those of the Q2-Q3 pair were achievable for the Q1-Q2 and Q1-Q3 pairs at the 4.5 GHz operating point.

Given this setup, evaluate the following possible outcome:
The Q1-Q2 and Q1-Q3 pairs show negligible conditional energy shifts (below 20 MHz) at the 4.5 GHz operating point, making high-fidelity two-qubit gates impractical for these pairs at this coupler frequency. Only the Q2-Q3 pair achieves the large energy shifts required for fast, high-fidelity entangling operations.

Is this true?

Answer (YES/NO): NO